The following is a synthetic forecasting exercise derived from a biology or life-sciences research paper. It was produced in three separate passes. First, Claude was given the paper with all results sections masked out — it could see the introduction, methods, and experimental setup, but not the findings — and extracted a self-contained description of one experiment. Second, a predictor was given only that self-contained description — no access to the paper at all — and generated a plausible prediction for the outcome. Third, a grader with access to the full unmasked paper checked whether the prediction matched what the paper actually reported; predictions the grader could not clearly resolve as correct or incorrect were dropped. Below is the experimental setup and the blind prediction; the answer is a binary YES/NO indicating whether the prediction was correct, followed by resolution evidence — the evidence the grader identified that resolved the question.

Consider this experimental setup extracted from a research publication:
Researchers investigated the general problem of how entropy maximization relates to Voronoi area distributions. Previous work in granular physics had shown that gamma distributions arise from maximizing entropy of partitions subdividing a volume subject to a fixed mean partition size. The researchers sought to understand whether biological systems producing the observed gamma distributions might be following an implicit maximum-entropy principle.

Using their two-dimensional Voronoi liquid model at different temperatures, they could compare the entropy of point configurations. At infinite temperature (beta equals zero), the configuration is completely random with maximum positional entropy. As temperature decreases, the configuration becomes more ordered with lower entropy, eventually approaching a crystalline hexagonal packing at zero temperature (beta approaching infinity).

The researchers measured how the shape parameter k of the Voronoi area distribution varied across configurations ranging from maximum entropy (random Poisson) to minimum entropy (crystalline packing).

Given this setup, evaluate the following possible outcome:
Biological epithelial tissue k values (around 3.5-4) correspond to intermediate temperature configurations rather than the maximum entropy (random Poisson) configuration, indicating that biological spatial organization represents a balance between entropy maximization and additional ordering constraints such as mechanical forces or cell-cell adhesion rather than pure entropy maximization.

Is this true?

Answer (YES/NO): NO